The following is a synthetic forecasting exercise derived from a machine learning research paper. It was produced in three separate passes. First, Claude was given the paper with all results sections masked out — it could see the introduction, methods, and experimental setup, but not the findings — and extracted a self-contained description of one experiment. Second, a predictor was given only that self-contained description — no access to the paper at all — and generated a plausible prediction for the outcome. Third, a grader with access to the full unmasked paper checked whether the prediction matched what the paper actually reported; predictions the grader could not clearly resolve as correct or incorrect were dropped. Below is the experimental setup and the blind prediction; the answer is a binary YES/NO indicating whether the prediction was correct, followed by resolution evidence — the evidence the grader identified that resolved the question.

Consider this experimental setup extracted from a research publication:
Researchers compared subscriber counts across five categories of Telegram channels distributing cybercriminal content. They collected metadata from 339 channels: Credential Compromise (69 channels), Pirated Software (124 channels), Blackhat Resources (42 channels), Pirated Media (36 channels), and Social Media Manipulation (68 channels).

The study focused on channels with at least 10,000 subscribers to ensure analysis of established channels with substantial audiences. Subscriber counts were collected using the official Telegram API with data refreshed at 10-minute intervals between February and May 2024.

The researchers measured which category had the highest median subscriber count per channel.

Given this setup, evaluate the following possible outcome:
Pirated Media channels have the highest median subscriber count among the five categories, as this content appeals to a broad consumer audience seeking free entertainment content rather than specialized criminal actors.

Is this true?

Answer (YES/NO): YES